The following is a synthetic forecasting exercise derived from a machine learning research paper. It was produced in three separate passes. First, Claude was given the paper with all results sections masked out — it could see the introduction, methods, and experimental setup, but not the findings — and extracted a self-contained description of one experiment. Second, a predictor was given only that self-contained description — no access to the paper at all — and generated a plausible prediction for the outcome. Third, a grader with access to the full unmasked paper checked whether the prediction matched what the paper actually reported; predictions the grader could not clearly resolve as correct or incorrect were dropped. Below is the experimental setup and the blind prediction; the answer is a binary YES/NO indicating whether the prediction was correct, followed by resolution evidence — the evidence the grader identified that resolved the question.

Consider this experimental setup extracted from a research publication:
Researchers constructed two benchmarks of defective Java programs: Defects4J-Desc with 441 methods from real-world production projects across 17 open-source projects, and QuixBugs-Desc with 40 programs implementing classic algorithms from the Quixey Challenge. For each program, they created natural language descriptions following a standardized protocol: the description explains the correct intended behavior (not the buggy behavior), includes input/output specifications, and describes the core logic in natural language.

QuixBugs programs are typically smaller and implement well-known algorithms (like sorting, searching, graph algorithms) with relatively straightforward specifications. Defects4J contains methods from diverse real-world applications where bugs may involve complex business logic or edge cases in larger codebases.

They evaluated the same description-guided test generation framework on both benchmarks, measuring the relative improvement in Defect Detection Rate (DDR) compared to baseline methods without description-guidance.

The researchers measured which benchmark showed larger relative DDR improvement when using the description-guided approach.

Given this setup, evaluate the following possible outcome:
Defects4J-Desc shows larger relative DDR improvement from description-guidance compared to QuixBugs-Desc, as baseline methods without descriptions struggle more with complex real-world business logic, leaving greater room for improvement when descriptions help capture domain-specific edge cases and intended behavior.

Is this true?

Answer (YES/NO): YES